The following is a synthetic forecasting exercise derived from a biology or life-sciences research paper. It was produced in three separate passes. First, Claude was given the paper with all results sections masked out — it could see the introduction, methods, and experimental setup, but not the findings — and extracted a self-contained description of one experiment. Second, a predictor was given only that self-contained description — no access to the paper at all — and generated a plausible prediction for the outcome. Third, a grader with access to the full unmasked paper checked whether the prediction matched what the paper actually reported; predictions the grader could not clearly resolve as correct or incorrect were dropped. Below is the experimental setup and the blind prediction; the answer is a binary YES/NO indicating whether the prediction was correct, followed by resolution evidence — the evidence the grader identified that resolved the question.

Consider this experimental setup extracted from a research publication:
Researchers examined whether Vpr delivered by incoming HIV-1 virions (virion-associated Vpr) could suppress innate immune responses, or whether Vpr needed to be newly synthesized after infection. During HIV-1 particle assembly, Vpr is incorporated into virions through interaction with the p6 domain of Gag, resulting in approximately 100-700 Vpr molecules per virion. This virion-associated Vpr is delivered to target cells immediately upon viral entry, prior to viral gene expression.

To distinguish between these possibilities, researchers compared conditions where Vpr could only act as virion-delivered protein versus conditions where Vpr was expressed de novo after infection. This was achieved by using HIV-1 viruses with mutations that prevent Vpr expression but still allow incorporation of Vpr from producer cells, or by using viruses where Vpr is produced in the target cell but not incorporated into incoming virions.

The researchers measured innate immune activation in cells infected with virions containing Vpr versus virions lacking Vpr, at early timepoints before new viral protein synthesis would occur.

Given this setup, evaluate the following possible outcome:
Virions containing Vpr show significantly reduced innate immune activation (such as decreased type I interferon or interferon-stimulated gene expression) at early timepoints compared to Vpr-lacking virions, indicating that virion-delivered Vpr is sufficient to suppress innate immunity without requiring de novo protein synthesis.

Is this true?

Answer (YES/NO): YES